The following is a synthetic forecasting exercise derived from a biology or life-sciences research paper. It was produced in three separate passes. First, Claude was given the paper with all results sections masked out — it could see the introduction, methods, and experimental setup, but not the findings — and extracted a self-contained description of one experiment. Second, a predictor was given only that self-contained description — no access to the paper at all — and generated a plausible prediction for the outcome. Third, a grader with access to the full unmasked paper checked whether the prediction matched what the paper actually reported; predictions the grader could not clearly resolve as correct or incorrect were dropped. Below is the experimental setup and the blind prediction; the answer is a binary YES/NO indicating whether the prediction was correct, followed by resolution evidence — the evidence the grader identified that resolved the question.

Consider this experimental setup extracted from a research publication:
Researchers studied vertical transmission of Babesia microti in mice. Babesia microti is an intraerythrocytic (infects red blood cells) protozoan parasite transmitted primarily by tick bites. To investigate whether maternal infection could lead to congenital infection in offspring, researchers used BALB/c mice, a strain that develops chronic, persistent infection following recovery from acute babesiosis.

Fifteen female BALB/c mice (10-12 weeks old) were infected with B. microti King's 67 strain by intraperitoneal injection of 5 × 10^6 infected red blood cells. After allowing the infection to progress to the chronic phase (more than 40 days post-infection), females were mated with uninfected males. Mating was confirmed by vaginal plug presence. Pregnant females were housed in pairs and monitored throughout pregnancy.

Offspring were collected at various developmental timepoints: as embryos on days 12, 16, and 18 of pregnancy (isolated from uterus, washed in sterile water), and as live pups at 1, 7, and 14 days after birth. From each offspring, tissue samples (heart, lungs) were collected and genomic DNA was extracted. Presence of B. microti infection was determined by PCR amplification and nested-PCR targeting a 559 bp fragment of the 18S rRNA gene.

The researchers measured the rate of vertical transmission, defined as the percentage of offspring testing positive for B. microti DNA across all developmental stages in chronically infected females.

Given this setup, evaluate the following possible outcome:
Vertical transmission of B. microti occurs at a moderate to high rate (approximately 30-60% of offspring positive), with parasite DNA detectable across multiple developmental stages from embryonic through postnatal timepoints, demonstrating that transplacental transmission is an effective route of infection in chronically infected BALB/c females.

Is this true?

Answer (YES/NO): NO